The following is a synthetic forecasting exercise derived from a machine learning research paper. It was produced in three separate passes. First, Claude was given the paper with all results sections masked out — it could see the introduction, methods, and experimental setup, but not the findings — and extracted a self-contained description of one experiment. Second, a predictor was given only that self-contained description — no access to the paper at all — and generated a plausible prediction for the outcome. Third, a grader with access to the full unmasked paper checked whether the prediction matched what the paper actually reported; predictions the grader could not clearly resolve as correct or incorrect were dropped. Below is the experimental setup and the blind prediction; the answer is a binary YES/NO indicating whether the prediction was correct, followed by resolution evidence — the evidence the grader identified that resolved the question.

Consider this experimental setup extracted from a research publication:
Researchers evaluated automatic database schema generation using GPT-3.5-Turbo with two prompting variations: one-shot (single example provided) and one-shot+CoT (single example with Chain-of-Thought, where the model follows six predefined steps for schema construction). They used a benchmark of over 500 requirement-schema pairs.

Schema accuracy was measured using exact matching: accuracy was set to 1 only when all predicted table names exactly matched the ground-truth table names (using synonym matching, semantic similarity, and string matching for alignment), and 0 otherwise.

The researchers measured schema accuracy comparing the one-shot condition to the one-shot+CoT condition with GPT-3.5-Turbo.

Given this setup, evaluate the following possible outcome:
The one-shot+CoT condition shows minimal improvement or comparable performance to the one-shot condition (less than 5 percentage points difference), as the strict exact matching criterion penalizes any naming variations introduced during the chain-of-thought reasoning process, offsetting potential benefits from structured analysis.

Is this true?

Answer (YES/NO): YES